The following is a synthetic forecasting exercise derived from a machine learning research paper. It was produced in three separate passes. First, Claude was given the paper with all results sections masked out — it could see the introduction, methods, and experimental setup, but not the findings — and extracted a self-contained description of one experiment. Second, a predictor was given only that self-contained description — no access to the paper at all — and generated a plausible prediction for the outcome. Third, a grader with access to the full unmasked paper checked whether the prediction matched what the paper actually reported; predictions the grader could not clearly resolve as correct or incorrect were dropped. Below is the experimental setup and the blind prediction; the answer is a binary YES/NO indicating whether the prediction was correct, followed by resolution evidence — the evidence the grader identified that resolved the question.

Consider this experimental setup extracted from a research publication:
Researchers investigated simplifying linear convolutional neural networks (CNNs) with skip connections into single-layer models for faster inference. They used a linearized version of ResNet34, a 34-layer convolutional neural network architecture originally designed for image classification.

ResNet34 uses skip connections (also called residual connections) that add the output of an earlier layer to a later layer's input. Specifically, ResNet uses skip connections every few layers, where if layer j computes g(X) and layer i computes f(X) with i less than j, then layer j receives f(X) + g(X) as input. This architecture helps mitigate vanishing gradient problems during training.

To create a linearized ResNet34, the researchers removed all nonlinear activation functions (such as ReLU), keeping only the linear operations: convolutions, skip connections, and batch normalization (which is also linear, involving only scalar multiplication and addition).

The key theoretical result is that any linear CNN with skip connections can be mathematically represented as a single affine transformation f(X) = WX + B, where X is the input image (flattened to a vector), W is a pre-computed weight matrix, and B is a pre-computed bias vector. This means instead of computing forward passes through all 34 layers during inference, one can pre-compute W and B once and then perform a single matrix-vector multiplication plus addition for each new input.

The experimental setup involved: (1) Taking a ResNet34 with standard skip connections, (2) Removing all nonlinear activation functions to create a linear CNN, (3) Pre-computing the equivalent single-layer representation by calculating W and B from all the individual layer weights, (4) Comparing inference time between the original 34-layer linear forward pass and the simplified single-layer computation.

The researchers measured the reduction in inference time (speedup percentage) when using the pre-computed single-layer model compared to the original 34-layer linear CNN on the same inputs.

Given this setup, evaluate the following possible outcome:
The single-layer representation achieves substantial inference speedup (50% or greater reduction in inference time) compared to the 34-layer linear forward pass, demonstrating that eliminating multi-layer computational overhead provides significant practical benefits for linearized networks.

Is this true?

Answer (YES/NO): YES